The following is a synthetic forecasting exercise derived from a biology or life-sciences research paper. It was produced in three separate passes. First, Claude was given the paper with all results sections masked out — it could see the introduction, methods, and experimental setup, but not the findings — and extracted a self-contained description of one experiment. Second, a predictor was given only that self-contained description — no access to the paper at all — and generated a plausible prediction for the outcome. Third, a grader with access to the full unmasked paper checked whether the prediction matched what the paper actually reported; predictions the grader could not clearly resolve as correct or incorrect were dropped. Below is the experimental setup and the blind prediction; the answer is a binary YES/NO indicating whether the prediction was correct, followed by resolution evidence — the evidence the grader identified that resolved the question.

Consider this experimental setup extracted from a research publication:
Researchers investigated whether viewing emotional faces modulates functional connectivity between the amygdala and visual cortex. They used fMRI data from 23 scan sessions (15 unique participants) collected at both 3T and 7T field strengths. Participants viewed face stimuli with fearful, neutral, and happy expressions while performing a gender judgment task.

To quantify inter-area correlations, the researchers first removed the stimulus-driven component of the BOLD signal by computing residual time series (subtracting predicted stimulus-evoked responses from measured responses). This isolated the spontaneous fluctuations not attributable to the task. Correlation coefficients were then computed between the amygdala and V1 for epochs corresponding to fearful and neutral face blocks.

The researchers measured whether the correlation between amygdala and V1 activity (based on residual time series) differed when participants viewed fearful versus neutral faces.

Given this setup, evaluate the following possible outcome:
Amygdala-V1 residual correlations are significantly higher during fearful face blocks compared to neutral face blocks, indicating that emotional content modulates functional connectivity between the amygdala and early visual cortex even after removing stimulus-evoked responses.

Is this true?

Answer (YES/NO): YES